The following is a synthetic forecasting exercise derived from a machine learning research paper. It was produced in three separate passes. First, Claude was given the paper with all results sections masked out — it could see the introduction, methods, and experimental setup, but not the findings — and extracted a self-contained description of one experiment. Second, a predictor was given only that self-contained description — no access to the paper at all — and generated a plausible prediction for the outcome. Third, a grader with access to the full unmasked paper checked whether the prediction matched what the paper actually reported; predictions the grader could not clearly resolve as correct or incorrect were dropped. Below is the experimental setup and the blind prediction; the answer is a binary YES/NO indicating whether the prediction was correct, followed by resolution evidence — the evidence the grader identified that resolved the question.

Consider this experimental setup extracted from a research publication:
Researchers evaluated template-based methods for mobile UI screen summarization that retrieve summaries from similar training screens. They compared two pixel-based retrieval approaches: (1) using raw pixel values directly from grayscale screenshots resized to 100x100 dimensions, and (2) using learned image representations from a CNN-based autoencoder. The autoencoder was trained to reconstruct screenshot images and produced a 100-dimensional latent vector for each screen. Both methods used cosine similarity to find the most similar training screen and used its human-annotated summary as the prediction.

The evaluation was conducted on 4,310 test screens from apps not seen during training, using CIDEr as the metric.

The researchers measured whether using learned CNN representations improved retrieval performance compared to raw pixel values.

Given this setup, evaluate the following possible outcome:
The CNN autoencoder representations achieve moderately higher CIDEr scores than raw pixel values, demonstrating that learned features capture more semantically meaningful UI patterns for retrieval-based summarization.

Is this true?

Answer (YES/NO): NO